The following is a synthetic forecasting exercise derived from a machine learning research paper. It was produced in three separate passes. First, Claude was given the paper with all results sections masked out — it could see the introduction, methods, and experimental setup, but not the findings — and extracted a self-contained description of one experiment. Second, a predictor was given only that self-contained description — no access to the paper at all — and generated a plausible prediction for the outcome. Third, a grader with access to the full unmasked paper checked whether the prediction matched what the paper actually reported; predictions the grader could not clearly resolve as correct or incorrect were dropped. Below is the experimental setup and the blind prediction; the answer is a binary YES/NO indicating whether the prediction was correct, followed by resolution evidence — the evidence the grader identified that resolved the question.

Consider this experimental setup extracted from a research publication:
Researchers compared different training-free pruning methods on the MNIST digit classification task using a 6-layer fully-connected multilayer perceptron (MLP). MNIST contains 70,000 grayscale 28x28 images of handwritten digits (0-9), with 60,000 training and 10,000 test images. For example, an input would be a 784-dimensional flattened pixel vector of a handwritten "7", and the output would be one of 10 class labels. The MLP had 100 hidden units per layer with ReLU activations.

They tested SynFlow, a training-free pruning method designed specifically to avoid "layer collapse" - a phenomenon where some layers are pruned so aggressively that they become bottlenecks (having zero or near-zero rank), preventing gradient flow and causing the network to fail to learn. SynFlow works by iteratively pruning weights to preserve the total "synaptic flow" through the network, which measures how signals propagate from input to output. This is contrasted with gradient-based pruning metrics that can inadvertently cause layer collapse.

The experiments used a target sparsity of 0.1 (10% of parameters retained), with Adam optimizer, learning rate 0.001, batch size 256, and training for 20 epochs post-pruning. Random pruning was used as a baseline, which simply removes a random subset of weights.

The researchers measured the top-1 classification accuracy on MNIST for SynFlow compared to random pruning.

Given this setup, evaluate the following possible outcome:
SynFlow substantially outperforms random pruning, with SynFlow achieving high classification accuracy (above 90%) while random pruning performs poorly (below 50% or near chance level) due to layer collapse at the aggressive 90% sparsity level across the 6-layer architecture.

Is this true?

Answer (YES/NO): NO